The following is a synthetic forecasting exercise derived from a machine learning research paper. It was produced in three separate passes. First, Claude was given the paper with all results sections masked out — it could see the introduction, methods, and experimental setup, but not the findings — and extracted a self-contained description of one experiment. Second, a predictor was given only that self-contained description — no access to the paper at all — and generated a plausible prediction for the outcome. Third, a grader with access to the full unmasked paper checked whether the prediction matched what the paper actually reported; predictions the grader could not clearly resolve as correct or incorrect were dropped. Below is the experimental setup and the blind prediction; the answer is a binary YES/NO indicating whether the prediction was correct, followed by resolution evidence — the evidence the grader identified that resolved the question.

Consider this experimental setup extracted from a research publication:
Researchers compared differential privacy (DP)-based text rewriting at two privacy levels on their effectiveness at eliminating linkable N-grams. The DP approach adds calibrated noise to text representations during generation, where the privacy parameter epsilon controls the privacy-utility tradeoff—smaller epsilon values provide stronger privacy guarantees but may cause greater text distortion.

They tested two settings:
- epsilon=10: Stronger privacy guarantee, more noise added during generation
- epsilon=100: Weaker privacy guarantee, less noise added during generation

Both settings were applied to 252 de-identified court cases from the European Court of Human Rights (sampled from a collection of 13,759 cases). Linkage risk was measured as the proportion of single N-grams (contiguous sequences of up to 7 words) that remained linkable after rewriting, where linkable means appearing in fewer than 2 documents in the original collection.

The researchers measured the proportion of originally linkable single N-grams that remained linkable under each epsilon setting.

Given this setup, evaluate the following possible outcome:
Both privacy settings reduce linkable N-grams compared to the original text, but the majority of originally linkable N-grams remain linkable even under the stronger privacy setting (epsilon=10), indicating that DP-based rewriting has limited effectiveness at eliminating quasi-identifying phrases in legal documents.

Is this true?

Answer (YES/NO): NO